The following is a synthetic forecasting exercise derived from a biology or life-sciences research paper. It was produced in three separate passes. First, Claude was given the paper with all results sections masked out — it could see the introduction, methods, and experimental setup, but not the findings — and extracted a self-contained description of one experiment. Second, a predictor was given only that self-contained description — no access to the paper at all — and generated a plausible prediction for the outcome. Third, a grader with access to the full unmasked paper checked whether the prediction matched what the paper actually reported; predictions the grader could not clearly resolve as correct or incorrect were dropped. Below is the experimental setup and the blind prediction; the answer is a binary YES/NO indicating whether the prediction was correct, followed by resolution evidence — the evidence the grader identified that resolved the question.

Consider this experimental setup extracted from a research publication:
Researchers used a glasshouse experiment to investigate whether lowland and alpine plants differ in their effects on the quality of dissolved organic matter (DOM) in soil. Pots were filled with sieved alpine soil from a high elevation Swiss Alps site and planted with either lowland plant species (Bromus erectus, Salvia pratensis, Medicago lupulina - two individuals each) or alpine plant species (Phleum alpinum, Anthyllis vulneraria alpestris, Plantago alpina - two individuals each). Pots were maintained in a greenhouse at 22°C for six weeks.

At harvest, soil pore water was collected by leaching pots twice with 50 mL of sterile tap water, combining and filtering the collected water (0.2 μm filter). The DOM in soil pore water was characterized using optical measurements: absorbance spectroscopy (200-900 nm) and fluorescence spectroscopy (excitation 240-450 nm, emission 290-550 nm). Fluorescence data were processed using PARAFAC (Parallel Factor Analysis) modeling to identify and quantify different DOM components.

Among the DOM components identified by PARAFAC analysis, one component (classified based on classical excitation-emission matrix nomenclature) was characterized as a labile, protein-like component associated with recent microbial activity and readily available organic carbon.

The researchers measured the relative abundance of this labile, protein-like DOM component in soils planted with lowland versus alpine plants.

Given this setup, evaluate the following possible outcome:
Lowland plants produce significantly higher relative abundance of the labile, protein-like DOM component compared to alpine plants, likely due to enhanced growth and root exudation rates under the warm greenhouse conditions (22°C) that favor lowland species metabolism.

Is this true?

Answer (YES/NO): YES